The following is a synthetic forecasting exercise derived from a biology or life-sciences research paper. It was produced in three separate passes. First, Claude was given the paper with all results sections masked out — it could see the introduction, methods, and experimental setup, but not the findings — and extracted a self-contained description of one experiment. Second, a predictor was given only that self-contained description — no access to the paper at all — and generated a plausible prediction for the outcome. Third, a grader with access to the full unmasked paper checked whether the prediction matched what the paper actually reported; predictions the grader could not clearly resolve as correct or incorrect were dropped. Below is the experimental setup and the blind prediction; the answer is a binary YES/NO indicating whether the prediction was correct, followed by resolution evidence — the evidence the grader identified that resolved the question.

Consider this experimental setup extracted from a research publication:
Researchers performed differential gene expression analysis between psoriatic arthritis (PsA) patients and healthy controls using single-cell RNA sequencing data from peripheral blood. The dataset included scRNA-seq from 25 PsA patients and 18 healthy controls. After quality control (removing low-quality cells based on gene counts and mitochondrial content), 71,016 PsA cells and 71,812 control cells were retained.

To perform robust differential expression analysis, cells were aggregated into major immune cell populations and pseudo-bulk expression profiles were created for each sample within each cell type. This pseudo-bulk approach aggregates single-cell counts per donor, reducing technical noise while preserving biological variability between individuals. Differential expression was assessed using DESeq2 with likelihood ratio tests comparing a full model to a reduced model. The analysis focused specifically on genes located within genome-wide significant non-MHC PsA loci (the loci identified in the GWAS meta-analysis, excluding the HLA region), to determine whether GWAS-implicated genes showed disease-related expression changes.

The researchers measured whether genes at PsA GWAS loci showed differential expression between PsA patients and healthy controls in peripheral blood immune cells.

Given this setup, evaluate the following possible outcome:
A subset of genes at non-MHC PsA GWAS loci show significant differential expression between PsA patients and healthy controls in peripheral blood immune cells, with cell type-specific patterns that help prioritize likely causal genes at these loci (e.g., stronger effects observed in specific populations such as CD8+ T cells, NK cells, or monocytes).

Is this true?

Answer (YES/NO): YES